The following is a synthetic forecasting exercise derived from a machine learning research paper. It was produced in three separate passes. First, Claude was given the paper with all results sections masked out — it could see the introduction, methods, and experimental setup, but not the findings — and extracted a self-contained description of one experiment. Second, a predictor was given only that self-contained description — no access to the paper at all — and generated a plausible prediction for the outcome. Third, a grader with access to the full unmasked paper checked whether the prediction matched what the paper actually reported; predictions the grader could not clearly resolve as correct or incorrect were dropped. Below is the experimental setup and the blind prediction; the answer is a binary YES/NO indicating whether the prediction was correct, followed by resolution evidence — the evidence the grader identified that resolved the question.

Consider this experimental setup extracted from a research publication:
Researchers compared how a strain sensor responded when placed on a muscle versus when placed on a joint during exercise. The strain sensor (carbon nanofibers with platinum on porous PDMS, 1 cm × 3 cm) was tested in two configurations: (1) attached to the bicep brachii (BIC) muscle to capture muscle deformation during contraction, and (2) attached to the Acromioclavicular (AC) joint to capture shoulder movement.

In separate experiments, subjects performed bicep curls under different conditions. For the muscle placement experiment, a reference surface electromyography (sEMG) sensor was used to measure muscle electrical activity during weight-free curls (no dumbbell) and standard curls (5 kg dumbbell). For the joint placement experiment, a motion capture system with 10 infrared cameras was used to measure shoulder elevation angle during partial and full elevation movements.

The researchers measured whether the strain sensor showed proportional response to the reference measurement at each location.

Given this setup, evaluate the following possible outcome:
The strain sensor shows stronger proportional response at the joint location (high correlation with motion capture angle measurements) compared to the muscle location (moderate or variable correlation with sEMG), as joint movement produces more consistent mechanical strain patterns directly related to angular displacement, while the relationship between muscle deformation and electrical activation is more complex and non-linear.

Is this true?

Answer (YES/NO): NO